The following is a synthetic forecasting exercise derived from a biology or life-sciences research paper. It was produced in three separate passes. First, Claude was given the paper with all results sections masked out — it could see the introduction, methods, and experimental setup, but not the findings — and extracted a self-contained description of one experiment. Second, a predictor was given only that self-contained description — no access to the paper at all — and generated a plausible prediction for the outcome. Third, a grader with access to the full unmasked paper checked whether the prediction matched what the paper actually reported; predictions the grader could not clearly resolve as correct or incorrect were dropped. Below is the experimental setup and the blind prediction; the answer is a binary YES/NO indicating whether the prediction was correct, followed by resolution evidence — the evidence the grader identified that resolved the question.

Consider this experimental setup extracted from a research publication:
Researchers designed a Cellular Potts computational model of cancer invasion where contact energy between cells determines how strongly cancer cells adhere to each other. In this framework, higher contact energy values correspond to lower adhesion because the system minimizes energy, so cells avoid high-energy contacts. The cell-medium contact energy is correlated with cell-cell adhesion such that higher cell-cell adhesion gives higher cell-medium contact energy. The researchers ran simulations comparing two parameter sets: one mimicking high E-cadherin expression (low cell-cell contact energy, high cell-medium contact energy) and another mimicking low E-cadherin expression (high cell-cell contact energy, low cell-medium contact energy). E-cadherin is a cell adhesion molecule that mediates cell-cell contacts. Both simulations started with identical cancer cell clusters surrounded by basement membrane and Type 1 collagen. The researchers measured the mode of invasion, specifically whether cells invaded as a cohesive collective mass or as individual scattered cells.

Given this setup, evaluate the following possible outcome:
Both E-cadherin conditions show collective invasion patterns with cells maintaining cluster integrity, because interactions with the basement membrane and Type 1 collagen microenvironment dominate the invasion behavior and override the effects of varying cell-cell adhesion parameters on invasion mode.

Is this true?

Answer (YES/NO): NO